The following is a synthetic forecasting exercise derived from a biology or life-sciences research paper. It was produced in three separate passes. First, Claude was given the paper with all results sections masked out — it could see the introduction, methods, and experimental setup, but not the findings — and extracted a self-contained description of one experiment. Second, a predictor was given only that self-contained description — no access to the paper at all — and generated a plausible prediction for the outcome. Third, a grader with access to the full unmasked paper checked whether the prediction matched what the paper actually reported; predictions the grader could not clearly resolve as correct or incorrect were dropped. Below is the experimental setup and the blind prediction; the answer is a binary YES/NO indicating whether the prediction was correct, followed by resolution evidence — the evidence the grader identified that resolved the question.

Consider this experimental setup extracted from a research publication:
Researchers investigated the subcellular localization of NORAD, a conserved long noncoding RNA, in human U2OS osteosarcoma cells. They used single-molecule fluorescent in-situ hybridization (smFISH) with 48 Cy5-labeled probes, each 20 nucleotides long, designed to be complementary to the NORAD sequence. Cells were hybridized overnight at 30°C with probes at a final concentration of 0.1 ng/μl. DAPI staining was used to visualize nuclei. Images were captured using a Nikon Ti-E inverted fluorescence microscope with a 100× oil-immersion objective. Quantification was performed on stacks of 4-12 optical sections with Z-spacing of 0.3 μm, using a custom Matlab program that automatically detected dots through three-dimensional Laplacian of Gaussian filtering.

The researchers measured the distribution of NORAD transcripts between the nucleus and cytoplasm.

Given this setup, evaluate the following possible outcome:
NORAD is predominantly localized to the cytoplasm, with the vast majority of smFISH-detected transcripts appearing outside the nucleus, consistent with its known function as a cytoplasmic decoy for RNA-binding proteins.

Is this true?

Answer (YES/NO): YES